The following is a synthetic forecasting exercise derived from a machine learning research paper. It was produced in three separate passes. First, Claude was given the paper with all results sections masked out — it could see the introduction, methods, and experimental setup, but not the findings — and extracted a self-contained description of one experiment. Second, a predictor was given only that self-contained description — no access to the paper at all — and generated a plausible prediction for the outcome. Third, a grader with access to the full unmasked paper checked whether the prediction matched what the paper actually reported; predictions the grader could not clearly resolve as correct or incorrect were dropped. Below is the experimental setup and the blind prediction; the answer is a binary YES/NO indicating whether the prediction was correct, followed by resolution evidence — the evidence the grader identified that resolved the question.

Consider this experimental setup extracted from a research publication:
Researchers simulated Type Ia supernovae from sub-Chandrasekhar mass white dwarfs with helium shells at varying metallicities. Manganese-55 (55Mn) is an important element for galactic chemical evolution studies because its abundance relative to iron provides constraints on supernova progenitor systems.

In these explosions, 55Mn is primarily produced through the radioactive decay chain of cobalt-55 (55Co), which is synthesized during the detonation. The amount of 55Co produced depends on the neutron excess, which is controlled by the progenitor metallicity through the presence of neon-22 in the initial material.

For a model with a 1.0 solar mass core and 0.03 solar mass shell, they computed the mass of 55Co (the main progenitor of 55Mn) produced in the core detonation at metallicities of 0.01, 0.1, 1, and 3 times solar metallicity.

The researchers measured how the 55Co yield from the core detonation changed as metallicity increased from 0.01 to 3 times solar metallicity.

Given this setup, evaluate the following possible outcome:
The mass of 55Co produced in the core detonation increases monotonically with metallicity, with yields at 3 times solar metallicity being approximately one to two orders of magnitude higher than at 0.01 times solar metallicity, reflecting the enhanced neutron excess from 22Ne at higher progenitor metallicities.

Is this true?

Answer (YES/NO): NO